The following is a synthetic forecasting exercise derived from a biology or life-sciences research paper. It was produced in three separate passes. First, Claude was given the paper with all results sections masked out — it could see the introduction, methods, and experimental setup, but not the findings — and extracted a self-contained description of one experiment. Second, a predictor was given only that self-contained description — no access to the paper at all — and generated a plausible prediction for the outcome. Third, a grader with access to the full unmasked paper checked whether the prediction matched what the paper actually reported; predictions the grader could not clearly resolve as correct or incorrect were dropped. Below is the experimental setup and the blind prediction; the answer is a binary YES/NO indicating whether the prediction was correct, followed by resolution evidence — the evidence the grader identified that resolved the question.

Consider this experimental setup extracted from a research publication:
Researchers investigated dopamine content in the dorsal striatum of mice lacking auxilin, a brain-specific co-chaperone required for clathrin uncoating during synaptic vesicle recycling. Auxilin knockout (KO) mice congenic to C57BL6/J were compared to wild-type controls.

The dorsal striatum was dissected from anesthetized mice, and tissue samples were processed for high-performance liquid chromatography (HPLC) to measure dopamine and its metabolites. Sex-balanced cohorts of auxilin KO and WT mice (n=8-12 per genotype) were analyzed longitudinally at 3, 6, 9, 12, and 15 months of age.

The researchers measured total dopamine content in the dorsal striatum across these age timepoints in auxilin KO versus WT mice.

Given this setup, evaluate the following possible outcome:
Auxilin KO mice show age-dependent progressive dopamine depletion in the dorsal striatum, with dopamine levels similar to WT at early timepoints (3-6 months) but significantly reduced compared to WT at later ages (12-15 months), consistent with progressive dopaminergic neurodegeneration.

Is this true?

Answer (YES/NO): NO